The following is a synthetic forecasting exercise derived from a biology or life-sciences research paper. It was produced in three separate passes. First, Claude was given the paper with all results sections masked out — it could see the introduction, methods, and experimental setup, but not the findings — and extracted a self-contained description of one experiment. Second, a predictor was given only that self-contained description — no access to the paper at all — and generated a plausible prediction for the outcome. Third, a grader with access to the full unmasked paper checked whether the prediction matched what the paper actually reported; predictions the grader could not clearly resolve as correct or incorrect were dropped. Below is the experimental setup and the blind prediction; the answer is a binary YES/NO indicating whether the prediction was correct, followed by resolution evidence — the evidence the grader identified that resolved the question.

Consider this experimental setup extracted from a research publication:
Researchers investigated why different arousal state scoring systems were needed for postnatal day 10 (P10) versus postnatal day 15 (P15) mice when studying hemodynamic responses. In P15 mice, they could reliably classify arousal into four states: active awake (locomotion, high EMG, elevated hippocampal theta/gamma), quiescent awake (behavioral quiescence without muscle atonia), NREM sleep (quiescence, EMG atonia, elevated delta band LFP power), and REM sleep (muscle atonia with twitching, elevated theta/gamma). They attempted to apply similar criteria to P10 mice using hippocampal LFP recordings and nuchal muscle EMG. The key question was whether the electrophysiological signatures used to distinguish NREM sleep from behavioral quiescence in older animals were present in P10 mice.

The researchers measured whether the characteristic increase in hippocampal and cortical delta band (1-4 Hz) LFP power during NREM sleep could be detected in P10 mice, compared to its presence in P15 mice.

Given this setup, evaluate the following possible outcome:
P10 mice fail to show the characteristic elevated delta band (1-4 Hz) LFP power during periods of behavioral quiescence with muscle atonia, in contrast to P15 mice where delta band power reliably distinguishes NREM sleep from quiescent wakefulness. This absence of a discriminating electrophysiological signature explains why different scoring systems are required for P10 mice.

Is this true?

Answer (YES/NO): YES